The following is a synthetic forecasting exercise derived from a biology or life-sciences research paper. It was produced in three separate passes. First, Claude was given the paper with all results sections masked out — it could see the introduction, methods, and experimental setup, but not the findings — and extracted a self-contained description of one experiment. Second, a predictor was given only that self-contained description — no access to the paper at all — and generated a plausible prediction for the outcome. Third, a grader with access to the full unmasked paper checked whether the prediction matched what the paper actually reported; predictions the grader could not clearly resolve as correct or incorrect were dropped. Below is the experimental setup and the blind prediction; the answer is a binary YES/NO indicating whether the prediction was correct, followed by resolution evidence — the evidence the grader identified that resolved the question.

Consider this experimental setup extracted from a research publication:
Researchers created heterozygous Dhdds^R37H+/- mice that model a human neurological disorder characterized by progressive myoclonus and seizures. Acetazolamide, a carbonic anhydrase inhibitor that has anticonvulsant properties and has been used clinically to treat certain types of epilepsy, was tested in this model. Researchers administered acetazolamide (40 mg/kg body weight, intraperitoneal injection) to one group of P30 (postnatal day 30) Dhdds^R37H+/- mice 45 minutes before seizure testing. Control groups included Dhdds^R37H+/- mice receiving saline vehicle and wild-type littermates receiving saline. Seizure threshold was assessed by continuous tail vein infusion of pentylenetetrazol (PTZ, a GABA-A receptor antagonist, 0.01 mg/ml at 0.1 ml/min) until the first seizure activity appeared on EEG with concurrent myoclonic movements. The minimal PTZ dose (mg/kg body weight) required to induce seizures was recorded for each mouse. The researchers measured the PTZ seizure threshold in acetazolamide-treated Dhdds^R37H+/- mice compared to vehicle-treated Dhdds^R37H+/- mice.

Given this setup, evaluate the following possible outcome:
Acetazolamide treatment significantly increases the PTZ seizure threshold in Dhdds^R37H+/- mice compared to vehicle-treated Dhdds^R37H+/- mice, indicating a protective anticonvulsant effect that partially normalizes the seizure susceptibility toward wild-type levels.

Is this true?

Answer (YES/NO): YES